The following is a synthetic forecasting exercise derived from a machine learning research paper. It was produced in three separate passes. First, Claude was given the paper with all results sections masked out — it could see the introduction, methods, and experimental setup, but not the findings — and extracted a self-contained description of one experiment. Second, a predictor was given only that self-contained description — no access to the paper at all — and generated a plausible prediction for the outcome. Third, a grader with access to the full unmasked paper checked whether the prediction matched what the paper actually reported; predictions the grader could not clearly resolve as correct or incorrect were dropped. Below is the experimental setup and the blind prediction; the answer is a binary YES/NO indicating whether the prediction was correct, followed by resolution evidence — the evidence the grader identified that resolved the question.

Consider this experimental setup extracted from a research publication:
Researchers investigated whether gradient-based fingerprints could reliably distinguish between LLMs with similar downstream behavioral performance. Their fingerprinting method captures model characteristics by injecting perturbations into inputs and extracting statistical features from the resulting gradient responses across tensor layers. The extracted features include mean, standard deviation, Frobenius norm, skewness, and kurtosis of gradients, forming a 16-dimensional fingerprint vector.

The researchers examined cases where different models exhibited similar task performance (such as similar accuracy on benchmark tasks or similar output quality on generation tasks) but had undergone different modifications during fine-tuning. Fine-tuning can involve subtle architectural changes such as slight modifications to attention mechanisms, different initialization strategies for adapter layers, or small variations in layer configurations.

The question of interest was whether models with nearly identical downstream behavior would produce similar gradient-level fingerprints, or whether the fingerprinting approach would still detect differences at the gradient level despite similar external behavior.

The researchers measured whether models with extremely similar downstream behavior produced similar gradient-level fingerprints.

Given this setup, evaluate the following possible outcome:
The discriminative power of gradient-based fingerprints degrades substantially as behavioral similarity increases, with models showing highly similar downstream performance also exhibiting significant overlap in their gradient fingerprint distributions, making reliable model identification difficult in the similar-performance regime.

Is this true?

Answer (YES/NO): NO